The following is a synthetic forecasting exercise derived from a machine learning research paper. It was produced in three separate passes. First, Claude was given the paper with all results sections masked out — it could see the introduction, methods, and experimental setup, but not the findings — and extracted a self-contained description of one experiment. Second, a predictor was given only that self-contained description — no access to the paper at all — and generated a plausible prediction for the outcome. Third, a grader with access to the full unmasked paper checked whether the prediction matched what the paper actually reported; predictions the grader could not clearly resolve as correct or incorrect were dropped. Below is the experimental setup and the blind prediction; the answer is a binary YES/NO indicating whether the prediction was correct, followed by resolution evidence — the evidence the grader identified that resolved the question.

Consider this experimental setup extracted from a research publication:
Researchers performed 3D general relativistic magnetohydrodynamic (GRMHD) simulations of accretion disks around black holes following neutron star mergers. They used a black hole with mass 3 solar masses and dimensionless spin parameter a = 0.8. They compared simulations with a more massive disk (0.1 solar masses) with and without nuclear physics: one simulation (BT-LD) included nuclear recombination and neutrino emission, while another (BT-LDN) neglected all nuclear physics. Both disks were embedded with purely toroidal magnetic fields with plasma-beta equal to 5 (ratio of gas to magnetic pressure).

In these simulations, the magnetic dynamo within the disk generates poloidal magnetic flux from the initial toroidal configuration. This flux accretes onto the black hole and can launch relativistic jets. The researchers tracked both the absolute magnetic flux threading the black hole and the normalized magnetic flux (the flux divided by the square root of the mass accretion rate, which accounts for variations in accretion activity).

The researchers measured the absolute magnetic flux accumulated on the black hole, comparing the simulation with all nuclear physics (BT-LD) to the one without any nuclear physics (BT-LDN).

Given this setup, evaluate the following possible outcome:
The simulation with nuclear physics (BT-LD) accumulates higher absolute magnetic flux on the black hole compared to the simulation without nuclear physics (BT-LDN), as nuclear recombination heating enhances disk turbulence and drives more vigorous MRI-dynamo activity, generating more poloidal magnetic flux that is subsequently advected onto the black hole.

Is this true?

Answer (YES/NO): NO